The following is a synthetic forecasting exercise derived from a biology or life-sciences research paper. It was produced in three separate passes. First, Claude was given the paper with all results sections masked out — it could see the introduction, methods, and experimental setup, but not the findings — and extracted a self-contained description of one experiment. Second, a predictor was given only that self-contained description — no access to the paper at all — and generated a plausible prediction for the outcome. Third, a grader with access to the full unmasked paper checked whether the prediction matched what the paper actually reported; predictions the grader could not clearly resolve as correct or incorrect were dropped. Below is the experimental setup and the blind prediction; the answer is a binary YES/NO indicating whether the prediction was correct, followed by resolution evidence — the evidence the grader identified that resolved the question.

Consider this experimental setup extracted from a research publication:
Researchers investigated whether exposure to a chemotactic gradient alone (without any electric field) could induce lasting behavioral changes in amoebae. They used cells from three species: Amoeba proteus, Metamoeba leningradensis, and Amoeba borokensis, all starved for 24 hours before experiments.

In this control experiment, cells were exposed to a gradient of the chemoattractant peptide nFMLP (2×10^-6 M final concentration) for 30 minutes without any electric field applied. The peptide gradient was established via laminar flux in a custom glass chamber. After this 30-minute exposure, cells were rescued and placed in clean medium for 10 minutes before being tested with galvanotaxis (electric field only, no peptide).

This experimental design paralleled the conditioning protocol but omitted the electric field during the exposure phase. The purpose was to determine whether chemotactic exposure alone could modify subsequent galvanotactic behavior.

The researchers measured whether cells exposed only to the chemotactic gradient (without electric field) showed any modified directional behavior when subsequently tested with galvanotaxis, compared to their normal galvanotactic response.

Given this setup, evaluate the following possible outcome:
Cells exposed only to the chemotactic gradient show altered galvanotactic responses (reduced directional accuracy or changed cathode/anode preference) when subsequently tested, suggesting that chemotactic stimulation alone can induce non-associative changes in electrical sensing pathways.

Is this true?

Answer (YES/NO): NO